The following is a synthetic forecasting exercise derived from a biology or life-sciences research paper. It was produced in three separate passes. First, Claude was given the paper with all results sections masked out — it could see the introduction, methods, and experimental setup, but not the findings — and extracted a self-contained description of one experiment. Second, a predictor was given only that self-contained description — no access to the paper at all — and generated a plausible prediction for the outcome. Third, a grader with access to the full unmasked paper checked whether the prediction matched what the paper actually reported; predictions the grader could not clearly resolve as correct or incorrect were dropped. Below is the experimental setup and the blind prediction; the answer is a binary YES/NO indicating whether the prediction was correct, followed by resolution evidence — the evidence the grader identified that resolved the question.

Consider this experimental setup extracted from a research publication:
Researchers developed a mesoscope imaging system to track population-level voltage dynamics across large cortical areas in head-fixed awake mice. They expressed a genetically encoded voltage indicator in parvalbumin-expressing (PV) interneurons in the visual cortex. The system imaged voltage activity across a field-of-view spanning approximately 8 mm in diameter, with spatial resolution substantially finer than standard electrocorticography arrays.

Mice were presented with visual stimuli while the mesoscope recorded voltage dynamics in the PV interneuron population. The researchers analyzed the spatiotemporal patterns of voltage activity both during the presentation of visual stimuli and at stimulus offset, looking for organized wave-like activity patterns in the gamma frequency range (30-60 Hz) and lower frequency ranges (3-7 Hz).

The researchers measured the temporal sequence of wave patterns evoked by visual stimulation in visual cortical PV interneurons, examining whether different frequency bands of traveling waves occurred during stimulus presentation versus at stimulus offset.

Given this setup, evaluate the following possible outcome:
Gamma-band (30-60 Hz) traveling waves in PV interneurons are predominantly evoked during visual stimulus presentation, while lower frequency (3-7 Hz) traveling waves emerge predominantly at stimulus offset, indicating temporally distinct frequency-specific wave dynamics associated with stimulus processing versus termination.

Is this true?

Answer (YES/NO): YES